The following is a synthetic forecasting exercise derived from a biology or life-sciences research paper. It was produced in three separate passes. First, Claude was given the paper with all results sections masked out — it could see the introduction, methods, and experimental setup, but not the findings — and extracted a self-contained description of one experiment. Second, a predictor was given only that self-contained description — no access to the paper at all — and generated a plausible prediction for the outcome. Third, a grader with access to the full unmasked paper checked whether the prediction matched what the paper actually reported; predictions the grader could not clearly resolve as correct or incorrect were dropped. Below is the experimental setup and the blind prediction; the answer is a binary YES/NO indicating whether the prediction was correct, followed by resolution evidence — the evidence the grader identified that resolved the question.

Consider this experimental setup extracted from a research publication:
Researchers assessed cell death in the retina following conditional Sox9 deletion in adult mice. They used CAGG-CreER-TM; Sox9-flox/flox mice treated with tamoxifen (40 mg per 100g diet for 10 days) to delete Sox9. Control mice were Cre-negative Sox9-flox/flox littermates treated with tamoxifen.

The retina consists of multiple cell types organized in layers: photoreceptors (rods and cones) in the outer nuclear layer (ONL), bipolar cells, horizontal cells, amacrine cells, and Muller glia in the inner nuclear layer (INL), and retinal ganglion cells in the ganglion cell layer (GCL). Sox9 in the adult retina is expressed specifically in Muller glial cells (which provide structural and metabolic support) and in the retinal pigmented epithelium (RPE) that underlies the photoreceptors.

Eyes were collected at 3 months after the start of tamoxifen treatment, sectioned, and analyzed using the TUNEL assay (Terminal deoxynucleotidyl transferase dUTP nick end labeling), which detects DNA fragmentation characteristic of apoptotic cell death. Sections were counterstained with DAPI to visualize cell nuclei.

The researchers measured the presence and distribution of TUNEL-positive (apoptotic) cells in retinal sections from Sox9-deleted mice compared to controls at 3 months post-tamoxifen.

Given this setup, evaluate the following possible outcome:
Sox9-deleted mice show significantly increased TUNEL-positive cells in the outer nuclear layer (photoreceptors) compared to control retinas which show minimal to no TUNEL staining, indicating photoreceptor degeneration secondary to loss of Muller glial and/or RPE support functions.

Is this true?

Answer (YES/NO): YES